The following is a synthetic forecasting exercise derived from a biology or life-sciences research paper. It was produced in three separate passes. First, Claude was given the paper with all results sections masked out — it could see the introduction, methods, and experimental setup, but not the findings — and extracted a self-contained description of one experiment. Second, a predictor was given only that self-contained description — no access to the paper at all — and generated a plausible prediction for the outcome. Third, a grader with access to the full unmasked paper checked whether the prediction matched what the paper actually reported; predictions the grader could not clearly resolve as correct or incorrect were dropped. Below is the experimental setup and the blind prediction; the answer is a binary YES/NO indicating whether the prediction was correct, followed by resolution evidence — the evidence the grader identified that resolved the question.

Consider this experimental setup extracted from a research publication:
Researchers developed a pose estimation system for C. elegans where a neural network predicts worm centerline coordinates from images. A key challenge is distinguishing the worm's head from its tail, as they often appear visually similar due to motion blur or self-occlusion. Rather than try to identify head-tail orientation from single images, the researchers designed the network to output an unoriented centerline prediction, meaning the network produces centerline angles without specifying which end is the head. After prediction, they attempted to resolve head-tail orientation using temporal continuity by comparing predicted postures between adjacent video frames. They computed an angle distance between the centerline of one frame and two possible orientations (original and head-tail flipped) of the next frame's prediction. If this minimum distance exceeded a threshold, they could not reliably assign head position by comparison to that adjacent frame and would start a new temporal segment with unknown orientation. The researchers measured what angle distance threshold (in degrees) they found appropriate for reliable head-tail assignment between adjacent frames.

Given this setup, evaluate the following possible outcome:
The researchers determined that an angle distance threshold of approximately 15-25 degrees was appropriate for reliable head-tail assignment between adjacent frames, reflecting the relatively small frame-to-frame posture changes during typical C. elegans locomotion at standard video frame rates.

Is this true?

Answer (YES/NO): NO